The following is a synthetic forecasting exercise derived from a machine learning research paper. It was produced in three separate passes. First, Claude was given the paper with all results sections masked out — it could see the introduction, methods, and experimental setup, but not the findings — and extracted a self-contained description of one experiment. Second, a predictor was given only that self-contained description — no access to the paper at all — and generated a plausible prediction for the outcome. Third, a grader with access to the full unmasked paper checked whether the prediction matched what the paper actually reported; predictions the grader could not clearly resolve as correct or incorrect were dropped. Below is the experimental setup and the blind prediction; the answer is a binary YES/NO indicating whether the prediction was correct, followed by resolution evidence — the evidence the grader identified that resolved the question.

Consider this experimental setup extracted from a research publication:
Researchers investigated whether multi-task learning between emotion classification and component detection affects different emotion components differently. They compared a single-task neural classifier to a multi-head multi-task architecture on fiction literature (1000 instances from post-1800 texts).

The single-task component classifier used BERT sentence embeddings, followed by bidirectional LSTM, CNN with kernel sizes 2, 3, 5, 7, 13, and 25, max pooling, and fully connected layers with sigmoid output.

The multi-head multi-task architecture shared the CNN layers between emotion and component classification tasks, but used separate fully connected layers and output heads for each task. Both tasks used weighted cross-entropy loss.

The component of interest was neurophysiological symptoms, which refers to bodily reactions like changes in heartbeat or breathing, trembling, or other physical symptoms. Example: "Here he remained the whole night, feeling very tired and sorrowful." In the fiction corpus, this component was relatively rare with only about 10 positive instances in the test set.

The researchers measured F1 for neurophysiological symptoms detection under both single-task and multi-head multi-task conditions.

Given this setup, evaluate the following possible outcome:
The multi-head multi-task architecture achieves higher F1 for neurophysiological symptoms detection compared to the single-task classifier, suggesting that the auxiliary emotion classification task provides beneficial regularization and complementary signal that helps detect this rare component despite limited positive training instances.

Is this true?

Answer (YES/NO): NO